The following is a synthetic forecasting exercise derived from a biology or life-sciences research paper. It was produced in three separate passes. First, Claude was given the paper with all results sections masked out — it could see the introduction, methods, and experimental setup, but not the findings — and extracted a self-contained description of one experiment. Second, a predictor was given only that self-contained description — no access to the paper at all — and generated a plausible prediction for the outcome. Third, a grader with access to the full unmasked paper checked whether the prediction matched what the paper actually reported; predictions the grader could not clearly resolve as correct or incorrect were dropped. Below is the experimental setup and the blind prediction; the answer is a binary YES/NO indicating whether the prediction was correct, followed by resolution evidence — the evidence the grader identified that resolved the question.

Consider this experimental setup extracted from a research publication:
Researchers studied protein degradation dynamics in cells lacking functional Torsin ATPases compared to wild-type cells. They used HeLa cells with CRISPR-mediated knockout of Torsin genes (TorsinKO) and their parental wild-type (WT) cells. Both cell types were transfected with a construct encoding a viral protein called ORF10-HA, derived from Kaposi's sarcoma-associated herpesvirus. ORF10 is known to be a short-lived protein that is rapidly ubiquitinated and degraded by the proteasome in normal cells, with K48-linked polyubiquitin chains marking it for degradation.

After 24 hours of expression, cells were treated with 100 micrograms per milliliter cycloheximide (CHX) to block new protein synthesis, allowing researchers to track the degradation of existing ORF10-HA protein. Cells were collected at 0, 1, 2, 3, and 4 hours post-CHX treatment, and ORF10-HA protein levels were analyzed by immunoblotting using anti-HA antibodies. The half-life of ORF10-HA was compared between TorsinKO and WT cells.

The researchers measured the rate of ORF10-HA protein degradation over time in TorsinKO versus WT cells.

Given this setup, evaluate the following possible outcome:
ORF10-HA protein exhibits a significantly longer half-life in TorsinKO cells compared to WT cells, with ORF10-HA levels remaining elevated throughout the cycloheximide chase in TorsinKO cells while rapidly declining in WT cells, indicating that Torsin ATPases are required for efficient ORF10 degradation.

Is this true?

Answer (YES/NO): YES